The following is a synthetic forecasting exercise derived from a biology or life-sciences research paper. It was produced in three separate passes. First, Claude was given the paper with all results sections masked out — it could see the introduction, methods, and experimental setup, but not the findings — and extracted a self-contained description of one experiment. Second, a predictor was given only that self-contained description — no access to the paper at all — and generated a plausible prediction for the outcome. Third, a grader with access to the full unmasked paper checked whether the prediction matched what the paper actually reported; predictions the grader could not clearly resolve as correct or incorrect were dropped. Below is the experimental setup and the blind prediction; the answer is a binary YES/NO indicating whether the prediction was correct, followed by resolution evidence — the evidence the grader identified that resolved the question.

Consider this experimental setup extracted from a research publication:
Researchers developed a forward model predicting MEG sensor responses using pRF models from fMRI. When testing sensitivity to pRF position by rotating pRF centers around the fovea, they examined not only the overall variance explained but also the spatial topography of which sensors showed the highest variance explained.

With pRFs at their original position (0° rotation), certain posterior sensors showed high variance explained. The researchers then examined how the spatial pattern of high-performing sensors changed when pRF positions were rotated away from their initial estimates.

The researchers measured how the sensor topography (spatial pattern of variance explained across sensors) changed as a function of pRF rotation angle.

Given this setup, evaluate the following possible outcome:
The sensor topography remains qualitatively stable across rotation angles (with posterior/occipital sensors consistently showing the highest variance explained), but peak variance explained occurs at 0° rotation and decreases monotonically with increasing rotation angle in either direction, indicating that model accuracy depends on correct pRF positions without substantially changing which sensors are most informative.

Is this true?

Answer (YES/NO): NO